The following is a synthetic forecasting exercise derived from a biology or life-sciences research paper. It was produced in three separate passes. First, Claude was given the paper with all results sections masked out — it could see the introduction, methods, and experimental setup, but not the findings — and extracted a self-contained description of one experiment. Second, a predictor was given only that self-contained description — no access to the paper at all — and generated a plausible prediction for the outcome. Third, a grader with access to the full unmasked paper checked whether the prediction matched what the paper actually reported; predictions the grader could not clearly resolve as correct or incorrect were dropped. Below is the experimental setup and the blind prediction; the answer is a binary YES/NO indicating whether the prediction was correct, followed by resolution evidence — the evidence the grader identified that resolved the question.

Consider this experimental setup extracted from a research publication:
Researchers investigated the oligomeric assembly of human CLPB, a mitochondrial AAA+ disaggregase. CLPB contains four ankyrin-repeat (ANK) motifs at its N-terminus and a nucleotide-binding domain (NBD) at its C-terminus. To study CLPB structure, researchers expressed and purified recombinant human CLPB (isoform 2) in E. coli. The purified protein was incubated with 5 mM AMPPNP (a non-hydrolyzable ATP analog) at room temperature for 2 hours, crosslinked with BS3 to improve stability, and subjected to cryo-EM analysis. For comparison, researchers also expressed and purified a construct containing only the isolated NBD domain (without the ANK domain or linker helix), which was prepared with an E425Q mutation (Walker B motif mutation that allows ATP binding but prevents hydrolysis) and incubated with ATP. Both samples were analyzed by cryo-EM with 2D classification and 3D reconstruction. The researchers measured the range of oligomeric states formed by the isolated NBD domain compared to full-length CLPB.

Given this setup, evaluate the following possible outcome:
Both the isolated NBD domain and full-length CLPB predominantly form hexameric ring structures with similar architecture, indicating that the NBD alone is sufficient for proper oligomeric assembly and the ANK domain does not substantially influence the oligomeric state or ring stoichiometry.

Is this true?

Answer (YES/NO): NO